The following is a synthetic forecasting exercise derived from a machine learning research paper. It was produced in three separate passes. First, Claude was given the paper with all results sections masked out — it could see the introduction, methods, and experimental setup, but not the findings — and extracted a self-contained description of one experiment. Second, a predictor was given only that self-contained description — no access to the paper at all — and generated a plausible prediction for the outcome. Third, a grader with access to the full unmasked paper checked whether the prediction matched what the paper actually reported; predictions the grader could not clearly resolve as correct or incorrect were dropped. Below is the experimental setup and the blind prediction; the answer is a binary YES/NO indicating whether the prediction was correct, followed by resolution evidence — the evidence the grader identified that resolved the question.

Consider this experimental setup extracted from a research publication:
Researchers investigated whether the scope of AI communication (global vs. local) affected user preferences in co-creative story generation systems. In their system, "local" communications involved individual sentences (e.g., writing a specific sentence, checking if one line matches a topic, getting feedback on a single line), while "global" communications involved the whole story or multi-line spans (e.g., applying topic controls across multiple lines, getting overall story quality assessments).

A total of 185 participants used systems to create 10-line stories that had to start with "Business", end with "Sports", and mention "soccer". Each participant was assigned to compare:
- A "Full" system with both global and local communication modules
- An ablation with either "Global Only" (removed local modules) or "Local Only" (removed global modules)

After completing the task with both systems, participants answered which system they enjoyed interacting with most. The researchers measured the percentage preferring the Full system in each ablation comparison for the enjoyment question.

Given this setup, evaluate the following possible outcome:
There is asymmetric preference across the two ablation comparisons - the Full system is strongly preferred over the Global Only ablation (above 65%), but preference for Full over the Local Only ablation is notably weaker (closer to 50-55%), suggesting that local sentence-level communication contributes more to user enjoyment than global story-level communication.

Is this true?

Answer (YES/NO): NO